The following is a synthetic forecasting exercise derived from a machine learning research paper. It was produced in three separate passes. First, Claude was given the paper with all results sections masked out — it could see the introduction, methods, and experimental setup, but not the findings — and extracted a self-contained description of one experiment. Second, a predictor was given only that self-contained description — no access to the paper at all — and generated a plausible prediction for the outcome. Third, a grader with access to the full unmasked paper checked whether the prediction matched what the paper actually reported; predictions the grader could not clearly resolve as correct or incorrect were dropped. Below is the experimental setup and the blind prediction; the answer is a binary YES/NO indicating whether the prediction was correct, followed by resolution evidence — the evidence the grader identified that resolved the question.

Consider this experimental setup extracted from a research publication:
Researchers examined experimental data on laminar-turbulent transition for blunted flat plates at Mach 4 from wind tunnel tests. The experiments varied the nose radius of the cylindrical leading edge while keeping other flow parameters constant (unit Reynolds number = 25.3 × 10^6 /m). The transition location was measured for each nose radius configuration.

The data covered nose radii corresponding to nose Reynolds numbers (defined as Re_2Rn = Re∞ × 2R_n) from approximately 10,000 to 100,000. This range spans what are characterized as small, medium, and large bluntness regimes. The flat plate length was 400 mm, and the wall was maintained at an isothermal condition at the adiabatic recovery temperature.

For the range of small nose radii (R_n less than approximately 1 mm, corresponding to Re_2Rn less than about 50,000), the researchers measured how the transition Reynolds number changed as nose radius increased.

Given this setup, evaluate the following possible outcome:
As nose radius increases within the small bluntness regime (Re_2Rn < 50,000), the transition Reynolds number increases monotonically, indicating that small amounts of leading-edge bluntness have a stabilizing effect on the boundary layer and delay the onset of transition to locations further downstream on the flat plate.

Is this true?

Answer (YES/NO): YES